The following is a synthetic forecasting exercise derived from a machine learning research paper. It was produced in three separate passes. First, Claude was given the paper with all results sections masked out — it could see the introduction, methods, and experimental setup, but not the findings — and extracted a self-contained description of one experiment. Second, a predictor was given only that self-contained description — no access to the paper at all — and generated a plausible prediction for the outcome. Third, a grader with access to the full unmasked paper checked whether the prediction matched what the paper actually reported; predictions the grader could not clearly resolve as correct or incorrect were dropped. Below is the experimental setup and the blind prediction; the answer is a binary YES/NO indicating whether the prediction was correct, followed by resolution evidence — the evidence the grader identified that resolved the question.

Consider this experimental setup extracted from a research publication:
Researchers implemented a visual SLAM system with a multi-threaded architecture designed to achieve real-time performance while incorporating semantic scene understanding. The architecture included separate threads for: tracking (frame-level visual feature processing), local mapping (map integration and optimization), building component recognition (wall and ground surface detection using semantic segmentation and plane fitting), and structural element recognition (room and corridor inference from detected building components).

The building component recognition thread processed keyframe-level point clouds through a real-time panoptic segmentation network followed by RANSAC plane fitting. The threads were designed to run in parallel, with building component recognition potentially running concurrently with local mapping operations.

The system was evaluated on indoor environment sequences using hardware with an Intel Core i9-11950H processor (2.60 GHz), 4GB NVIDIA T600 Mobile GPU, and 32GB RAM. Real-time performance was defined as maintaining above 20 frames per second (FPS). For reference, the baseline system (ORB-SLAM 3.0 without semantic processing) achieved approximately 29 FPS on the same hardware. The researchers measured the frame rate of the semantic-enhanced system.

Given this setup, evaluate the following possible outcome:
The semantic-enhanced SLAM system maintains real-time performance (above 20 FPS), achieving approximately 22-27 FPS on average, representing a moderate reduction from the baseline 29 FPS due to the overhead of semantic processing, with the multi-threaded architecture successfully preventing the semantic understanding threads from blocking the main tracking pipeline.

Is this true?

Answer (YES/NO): NO